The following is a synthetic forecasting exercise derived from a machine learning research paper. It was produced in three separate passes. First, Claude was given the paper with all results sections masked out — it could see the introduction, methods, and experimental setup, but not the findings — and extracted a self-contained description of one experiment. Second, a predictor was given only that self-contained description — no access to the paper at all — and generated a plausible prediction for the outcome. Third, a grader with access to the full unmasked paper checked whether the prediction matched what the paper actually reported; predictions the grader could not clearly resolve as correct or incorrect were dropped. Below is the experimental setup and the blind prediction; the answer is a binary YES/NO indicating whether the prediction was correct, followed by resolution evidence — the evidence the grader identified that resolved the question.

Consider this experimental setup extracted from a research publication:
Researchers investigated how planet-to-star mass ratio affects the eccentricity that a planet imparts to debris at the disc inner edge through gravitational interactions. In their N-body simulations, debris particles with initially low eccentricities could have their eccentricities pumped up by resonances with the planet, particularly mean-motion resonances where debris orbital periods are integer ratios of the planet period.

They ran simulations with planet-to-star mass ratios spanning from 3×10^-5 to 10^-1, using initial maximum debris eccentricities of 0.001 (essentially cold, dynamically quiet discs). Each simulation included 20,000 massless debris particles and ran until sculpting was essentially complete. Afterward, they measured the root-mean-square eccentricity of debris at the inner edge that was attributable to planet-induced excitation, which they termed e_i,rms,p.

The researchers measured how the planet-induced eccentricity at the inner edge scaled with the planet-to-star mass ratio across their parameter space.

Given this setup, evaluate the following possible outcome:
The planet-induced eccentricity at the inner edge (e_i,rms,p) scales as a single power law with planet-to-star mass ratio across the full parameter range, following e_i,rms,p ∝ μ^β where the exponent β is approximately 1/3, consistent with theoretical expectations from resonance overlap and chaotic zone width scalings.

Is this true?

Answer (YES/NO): NO